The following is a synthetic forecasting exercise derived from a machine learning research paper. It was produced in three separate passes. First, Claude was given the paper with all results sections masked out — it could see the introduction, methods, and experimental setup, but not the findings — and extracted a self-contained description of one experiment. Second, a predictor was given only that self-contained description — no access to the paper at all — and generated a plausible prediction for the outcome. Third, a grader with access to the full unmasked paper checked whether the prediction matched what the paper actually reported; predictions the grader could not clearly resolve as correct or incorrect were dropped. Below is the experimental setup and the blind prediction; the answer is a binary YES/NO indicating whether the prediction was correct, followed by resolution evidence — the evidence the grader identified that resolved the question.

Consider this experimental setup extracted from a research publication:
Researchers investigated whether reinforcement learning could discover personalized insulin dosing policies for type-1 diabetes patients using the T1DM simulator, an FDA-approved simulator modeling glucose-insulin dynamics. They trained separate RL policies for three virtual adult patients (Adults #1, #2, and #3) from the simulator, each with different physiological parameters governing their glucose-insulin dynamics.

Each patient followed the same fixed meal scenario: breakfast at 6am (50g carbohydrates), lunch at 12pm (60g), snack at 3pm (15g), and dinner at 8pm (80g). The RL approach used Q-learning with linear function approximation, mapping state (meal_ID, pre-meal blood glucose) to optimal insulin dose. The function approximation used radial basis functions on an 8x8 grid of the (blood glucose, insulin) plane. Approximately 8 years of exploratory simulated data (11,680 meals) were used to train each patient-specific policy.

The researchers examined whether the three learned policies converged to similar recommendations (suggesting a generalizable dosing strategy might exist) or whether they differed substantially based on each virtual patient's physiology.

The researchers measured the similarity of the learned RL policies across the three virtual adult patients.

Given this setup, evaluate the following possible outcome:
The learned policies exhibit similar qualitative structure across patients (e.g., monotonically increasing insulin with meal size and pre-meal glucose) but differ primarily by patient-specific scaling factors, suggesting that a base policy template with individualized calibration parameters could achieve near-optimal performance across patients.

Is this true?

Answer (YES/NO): NO